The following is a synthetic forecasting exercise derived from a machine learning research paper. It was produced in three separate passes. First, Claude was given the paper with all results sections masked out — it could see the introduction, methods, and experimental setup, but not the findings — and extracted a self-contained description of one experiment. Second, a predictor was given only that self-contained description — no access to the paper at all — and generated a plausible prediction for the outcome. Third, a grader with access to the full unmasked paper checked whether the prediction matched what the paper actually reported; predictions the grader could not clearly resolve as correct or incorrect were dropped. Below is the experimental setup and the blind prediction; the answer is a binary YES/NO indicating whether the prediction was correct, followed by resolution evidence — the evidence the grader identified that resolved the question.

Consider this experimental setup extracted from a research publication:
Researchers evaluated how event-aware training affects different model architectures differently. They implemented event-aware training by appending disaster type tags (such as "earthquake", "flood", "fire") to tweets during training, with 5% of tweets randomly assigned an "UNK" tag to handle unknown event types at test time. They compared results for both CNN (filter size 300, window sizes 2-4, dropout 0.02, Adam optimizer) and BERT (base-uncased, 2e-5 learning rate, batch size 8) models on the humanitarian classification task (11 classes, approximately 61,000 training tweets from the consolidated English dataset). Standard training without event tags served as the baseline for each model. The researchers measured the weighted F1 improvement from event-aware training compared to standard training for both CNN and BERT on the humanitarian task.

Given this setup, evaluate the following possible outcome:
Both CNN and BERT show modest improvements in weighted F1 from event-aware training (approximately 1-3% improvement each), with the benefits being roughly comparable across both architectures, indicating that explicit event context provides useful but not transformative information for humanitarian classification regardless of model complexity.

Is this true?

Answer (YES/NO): NO